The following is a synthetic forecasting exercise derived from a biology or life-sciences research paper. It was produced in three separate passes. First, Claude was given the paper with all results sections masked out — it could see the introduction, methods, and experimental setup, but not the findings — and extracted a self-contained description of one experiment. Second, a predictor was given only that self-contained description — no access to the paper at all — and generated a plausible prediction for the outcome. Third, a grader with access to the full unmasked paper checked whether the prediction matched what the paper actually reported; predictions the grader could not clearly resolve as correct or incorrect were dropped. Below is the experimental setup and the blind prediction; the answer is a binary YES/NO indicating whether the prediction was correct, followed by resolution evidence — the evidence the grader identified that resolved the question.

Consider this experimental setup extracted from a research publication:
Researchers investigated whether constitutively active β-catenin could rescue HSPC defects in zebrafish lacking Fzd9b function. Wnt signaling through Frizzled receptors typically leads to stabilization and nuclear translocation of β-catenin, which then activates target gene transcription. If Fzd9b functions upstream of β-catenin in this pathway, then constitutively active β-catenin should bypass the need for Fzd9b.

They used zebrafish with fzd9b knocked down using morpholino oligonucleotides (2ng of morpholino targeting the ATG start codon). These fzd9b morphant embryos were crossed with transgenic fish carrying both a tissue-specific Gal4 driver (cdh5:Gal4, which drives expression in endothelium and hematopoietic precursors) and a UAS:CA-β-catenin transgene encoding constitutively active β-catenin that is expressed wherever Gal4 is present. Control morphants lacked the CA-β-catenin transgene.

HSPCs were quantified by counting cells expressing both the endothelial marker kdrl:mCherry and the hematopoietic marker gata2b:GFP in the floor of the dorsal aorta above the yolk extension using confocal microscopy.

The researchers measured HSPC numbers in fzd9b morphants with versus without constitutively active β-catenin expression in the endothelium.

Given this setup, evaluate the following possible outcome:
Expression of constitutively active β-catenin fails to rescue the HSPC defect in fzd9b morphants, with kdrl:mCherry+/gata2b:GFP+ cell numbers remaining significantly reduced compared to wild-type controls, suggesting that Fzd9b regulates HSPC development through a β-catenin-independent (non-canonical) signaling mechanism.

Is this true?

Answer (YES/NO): NO